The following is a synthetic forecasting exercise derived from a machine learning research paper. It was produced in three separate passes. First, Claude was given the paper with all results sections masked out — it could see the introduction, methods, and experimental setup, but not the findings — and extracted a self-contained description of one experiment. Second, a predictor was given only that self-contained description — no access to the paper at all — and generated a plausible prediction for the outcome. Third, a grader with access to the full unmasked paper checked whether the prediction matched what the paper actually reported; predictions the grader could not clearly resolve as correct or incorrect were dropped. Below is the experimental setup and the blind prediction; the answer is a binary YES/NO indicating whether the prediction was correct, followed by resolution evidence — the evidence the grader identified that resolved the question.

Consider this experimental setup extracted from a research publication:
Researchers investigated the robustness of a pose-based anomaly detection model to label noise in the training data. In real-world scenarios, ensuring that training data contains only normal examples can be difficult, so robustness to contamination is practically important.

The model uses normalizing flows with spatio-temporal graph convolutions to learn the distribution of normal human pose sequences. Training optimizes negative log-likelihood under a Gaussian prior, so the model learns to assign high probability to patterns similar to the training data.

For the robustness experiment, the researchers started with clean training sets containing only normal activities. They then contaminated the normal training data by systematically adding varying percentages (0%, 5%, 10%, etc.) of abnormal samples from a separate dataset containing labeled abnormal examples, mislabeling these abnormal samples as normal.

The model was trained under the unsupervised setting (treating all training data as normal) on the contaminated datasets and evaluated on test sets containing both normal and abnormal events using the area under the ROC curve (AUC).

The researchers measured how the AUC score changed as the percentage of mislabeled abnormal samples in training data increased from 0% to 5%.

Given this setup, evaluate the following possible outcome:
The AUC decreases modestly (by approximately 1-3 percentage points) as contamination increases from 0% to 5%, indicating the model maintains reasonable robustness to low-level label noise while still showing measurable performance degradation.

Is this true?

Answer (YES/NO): YES